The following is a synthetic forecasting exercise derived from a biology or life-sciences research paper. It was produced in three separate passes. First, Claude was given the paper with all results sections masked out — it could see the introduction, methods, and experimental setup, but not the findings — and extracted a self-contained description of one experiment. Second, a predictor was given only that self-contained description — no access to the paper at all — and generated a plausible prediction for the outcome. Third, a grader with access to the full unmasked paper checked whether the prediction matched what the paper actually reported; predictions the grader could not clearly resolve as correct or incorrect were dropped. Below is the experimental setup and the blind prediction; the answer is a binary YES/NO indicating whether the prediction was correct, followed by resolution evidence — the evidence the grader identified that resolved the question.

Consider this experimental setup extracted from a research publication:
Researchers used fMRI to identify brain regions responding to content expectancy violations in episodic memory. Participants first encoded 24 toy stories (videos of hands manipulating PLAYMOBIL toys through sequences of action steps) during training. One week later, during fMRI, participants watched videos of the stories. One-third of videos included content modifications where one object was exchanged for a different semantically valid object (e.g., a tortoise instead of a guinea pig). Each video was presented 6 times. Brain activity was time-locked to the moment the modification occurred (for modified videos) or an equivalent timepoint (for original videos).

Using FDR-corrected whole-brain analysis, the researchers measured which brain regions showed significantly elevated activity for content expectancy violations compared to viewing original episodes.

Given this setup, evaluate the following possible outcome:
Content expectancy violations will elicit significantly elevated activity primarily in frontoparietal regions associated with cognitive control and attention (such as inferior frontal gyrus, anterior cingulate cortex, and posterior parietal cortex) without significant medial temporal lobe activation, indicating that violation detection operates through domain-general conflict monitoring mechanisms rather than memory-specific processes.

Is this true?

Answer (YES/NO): NO